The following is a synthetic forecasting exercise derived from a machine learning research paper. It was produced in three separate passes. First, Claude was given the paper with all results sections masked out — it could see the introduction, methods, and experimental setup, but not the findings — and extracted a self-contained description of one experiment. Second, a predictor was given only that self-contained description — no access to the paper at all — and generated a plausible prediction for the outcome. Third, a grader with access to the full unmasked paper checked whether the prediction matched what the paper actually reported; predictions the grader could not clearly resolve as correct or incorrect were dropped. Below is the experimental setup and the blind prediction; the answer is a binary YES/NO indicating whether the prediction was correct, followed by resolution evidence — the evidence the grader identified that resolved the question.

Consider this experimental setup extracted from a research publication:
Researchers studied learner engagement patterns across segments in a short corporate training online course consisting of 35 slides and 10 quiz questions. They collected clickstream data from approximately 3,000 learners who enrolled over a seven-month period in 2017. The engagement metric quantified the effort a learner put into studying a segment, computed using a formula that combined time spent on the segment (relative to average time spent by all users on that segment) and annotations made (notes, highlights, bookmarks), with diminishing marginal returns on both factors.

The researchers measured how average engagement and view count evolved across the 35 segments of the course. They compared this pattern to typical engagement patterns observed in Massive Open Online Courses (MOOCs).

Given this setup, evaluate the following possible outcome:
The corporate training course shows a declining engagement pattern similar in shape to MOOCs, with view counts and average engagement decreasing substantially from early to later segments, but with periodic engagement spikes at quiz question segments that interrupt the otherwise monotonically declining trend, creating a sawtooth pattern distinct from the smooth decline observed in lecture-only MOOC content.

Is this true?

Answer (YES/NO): NO